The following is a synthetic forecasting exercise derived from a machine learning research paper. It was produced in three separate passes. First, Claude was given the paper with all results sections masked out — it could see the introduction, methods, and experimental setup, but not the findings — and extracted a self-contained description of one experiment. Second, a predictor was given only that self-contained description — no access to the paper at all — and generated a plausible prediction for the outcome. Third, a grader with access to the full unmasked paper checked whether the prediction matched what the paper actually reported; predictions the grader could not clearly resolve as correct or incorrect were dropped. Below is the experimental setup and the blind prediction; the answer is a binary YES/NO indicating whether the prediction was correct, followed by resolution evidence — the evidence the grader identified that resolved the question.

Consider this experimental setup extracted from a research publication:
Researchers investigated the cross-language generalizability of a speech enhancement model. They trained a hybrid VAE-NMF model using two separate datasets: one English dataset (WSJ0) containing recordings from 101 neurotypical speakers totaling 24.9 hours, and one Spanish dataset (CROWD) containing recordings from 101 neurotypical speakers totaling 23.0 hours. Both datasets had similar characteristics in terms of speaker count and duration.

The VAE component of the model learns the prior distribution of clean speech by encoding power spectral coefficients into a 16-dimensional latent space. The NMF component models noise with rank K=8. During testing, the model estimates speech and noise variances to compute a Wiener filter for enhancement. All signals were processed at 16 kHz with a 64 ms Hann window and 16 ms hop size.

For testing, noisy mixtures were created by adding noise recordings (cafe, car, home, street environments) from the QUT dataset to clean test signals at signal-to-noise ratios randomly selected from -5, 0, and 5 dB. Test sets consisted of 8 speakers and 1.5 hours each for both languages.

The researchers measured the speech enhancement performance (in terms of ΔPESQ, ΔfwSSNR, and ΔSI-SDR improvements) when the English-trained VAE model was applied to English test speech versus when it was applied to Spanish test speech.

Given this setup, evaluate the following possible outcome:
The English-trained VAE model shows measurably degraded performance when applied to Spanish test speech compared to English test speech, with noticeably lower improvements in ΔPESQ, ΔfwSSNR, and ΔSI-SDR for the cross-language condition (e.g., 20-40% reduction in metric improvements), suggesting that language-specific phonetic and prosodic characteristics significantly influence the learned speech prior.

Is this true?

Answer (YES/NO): NO